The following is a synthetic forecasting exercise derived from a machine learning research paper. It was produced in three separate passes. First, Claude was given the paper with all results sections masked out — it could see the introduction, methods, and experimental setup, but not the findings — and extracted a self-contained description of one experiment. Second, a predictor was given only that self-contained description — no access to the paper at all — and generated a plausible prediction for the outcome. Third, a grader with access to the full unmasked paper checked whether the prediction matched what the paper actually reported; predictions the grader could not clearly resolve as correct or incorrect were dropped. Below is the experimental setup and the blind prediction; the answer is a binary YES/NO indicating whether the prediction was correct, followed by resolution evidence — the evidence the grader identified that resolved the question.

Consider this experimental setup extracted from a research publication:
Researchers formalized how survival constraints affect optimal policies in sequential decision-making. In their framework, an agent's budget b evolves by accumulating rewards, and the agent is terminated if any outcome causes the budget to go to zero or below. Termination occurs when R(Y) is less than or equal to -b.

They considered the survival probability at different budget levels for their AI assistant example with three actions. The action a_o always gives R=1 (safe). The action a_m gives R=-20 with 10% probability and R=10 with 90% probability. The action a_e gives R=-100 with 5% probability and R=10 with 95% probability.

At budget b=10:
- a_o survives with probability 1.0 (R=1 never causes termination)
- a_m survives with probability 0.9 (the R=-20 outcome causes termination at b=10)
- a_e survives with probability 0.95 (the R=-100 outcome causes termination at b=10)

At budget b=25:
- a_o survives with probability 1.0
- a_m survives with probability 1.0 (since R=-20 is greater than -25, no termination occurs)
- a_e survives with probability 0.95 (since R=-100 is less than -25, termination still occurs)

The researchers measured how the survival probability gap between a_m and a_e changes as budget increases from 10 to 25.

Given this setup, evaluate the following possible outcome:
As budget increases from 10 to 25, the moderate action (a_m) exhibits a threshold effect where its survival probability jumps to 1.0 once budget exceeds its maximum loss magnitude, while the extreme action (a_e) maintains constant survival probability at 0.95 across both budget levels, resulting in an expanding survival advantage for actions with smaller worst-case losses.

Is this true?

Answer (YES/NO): YES